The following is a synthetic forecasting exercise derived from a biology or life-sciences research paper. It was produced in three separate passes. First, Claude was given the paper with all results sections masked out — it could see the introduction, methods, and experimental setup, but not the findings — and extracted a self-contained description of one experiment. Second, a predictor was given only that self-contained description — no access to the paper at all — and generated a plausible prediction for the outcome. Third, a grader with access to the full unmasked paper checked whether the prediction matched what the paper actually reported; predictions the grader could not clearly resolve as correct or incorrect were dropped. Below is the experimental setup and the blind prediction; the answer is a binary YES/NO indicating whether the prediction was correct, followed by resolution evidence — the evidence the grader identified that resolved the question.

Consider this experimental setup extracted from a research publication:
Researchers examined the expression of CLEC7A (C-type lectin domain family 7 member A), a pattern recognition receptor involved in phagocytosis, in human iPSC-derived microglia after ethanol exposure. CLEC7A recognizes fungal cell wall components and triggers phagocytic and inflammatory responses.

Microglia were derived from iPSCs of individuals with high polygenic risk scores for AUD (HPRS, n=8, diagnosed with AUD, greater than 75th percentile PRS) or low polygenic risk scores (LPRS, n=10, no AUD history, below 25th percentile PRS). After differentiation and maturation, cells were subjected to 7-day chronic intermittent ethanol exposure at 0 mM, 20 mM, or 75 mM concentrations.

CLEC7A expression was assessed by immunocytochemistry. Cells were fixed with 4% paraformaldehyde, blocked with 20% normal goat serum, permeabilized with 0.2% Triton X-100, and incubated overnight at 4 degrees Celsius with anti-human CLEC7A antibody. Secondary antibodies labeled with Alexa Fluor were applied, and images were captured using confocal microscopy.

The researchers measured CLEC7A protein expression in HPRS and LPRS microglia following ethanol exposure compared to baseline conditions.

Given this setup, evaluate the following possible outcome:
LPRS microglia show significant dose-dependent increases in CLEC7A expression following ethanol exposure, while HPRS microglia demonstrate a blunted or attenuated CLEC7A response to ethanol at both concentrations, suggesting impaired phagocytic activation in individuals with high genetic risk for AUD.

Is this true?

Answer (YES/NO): NO